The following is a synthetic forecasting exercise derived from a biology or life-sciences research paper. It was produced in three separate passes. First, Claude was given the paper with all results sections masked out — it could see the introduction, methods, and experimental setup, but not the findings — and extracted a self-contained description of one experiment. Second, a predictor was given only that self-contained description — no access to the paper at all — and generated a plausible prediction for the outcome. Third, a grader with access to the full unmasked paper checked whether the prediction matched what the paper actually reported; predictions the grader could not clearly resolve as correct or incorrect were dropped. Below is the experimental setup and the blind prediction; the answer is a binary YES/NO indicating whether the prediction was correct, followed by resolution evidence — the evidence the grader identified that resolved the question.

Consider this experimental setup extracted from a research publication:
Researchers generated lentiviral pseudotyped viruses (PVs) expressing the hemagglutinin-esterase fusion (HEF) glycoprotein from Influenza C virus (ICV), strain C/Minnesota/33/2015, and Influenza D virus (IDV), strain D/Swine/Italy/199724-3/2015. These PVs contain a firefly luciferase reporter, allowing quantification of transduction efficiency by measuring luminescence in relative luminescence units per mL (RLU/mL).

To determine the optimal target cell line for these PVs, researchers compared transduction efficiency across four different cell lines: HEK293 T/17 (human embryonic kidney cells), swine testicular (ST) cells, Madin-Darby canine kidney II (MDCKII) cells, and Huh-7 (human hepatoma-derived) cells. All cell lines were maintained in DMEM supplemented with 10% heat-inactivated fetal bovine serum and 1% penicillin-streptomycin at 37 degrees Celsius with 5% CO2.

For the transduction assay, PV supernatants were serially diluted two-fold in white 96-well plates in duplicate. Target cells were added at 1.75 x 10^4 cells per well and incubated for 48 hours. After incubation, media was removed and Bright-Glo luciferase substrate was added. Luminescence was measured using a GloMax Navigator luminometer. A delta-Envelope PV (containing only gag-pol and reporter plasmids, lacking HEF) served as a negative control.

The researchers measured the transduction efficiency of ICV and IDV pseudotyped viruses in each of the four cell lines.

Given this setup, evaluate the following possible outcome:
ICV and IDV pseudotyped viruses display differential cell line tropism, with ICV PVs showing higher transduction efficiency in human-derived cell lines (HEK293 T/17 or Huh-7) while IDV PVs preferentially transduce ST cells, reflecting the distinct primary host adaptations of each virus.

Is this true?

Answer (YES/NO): NO